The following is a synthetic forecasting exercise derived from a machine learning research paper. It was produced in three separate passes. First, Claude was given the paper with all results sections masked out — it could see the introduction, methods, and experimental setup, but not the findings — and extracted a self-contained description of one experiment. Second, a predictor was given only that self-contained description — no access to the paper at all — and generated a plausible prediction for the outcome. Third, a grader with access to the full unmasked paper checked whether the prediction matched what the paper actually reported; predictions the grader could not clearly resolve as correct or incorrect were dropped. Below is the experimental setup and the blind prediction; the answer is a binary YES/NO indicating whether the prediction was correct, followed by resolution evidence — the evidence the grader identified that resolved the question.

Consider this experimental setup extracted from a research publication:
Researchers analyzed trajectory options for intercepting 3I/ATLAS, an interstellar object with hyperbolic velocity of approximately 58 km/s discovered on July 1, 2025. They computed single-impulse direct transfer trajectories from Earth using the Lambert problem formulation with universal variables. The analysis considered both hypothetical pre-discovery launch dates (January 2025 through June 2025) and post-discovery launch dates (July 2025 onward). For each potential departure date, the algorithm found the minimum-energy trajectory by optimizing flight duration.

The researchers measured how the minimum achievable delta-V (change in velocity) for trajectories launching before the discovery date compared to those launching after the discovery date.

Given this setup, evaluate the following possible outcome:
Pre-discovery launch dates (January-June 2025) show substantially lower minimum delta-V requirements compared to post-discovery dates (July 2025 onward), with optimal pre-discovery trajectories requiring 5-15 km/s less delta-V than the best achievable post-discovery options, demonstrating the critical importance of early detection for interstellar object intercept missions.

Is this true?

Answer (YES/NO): NO